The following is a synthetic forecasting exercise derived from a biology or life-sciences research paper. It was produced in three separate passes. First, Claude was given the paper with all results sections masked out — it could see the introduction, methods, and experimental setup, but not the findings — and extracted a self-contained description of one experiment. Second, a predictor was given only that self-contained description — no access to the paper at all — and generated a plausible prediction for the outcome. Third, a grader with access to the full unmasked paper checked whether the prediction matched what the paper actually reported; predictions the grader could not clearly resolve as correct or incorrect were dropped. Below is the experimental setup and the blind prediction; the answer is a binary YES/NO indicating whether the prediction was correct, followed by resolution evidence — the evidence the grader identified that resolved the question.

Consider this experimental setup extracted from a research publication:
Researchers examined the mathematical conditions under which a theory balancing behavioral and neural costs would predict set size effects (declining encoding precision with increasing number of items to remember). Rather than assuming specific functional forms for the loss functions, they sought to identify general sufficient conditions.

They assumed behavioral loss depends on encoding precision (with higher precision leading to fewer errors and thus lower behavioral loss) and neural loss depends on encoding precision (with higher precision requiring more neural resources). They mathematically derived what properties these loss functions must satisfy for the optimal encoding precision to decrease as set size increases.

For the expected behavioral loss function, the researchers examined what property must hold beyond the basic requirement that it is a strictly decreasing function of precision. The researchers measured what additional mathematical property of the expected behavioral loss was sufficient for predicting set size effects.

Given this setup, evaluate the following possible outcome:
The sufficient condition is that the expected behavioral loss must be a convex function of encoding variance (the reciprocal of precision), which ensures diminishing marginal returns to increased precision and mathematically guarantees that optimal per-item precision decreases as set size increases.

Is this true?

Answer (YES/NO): NO